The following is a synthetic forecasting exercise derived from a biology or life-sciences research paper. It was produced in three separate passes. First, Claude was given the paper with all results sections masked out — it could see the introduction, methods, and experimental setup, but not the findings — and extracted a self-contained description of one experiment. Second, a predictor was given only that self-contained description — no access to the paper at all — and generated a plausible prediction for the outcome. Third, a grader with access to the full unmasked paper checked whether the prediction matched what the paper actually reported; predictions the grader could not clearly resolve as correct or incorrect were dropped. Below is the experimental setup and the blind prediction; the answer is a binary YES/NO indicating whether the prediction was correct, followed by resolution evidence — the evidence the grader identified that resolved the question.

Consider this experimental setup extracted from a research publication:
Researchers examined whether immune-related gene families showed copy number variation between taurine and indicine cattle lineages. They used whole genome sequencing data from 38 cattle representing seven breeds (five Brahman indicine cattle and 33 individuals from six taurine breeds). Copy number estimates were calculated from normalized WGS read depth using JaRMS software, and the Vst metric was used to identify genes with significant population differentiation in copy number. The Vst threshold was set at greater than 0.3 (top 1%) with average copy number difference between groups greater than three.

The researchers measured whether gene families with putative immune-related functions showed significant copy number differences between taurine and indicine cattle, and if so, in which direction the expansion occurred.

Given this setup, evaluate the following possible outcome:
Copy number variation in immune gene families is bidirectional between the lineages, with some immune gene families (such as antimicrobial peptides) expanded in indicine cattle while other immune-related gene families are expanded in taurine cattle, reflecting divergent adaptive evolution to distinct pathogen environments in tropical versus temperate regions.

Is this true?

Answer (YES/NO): NO